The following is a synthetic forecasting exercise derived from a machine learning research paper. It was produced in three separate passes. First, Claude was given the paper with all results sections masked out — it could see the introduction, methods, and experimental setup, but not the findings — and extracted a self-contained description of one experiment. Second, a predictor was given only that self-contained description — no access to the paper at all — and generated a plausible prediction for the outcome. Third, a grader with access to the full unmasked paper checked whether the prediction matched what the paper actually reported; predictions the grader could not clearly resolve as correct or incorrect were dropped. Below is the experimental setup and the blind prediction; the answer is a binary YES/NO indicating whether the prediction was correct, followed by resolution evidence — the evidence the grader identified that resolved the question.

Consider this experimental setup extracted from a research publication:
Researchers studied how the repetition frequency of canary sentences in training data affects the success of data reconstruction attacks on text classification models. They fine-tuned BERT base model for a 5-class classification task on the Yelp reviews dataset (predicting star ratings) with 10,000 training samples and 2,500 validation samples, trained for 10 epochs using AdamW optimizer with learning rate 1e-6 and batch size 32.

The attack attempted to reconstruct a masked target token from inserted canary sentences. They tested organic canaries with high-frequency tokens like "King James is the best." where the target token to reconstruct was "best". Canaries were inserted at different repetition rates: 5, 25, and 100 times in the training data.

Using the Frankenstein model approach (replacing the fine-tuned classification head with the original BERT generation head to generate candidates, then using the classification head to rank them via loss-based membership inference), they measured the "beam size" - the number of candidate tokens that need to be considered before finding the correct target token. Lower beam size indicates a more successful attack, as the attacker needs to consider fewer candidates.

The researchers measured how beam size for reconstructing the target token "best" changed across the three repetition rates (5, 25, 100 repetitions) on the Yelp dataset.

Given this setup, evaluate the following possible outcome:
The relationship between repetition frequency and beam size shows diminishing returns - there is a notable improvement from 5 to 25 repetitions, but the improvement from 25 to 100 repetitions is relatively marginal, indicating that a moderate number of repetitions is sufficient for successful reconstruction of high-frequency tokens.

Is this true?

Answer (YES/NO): NO